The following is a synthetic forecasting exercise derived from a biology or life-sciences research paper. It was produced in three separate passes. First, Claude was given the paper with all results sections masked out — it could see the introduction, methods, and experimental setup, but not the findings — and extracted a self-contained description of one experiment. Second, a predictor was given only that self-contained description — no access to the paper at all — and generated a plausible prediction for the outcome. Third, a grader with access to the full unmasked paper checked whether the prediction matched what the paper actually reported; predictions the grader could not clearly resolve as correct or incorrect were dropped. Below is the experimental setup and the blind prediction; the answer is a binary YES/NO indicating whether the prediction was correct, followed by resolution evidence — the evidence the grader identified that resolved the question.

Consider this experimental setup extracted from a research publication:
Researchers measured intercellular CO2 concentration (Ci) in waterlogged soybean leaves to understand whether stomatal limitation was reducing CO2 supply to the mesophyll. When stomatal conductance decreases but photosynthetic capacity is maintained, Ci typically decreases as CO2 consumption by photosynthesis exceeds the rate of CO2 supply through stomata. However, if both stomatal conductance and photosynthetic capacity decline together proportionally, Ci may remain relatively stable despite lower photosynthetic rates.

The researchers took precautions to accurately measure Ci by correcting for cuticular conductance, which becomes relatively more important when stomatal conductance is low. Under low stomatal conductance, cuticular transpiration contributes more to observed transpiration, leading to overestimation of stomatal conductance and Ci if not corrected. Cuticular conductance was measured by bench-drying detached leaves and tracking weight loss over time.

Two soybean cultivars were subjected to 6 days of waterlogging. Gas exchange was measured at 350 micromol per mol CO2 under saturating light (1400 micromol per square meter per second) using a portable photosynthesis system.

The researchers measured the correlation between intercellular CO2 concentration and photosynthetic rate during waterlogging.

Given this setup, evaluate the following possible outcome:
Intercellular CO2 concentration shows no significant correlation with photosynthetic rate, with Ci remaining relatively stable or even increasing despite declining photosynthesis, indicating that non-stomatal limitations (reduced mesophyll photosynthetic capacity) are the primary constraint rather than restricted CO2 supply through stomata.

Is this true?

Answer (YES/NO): NO